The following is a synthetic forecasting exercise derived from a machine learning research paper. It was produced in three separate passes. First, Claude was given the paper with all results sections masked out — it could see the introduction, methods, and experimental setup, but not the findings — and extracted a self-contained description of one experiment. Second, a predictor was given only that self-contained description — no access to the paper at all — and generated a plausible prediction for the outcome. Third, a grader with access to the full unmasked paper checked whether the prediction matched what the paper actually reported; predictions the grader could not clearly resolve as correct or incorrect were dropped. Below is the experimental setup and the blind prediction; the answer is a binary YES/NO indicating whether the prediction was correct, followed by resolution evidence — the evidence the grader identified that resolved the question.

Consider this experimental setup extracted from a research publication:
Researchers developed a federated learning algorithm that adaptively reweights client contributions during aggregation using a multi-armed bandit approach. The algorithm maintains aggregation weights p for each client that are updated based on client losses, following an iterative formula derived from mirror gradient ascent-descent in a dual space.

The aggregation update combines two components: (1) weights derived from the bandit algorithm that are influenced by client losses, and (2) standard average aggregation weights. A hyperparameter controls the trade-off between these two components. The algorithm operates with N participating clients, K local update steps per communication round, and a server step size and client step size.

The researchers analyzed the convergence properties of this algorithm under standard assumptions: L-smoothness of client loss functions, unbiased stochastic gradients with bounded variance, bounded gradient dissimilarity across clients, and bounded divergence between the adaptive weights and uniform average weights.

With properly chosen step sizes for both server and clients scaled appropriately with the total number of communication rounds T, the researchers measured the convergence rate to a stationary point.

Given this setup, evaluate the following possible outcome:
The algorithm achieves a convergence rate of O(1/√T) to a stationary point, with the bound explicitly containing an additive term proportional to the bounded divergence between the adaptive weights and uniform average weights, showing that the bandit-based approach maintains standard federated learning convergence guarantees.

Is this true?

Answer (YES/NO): NO